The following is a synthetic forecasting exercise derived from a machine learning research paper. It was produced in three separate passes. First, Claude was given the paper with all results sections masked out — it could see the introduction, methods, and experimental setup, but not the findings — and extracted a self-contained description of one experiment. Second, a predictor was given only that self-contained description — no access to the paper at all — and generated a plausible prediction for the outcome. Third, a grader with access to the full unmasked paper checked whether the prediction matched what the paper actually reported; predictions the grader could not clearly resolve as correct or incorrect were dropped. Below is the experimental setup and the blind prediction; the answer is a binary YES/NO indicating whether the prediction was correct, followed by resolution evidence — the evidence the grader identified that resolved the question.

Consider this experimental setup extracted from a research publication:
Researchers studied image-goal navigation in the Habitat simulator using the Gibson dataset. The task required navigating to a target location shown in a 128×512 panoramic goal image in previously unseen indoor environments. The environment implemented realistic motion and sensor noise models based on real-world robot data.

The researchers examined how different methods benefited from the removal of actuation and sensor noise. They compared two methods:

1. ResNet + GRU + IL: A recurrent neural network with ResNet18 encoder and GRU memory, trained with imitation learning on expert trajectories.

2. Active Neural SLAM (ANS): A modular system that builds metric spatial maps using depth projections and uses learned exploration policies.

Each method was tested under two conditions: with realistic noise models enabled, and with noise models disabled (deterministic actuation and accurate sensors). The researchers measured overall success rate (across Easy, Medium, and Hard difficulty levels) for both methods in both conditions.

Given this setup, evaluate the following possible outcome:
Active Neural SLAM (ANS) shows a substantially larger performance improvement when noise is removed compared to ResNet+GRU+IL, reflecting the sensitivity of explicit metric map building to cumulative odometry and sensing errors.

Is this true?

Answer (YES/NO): YES